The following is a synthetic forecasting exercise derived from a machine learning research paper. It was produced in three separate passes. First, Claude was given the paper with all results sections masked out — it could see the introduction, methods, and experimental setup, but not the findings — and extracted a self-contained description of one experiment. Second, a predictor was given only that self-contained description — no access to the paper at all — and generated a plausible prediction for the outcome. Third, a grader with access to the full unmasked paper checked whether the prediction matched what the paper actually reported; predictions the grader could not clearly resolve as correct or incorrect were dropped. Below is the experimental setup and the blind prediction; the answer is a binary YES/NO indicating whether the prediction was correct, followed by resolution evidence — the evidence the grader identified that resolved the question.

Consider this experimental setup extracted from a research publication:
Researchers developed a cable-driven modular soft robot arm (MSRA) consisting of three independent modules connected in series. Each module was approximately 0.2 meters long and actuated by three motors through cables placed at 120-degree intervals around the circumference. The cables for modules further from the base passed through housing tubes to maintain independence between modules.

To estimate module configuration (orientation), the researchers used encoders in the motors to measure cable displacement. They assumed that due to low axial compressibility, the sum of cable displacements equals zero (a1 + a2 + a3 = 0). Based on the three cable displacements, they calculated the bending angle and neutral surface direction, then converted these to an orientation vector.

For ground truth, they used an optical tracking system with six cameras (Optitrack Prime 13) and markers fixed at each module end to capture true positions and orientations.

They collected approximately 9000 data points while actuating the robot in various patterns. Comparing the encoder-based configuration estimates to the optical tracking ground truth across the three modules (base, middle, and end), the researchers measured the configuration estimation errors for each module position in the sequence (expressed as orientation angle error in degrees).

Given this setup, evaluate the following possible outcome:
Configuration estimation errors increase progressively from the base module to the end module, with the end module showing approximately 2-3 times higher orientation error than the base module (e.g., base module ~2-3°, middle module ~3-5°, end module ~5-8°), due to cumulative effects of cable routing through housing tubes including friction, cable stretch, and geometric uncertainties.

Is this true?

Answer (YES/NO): NO